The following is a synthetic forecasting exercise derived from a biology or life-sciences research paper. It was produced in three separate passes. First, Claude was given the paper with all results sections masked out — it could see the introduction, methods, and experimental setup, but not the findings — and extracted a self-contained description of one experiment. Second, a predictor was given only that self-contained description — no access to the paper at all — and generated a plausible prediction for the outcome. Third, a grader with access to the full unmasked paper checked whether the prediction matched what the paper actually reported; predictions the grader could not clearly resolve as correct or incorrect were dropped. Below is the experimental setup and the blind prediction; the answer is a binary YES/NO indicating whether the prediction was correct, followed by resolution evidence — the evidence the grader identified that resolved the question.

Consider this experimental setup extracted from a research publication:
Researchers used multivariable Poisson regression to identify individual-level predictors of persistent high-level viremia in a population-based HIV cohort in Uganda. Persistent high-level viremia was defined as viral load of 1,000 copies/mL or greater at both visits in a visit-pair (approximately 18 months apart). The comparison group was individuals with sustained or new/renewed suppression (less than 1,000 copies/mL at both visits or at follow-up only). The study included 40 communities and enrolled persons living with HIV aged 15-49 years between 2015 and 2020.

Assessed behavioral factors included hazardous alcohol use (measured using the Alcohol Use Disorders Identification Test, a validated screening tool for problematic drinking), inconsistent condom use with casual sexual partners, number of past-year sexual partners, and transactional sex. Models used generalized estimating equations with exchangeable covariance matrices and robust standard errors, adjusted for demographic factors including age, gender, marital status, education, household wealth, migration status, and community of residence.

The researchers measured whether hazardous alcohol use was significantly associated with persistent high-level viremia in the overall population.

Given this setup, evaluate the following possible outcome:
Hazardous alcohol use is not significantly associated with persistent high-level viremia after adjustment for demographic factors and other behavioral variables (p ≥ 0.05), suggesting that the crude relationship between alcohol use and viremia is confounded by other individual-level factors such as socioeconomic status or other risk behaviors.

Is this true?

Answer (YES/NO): NO